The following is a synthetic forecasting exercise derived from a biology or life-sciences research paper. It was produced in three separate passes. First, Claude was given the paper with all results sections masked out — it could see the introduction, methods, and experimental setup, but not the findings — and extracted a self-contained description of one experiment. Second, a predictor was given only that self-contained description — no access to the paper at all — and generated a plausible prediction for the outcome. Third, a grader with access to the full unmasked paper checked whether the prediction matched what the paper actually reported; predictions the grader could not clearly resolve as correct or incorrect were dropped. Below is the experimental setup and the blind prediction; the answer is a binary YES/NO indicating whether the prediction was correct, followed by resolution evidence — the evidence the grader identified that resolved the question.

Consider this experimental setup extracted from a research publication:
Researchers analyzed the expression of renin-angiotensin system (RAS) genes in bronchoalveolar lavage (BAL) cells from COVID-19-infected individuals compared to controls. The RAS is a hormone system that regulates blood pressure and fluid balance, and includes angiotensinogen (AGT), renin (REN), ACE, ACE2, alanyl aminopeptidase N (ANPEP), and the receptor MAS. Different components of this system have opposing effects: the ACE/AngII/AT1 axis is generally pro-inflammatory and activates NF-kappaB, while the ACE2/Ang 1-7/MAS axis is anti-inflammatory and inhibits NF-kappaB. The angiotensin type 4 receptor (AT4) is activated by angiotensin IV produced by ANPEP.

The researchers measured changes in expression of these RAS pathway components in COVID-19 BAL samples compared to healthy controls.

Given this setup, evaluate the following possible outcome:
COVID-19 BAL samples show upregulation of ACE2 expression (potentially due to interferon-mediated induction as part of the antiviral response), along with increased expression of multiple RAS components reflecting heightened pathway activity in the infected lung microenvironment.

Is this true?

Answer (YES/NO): YES